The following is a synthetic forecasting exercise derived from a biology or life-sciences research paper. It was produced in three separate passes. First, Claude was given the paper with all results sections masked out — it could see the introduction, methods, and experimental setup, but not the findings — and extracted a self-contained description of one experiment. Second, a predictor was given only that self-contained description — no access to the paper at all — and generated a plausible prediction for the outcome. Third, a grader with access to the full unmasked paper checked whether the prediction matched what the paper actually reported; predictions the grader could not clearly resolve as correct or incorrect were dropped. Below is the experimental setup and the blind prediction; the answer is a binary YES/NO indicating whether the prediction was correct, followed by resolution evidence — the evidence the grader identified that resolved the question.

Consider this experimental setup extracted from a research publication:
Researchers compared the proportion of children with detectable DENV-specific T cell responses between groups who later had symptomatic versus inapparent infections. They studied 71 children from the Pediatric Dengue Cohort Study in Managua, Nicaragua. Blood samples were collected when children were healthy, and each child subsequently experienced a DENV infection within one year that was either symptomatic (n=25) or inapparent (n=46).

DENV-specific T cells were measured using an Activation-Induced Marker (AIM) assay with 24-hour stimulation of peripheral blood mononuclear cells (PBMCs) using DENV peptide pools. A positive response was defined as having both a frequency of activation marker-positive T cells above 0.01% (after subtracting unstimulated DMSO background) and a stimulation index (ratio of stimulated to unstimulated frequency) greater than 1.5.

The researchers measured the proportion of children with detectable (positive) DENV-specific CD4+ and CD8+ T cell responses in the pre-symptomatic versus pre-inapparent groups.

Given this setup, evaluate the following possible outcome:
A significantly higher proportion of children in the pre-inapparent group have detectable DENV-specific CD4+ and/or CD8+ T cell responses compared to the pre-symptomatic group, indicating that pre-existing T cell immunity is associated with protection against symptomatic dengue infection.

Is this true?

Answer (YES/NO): NO